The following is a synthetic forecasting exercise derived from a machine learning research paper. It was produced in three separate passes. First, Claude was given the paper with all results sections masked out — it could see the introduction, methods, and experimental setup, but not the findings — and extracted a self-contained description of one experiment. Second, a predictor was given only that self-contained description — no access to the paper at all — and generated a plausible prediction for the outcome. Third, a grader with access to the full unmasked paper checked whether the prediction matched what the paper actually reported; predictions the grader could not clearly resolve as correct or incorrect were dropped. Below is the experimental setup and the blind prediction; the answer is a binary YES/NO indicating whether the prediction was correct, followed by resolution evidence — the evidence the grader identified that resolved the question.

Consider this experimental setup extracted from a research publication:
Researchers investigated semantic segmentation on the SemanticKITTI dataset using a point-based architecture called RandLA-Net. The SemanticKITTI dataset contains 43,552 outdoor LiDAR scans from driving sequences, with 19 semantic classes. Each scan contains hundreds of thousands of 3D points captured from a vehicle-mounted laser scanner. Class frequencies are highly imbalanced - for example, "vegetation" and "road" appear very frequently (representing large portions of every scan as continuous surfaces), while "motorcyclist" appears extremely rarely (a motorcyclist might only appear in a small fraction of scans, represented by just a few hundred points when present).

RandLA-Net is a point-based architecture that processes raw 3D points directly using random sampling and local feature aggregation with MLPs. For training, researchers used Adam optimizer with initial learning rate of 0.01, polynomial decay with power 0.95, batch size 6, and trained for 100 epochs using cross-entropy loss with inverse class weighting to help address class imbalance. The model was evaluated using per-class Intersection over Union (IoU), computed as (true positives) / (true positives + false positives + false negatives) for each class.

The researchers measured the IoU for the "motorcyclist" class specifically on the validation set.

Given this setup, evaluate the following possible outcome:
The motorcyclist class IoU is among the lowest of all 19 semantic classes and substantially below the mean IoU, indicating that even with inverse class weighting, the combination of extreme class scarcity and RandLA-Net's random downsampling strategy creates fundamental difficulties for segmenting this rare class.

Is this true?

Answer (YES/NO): YES